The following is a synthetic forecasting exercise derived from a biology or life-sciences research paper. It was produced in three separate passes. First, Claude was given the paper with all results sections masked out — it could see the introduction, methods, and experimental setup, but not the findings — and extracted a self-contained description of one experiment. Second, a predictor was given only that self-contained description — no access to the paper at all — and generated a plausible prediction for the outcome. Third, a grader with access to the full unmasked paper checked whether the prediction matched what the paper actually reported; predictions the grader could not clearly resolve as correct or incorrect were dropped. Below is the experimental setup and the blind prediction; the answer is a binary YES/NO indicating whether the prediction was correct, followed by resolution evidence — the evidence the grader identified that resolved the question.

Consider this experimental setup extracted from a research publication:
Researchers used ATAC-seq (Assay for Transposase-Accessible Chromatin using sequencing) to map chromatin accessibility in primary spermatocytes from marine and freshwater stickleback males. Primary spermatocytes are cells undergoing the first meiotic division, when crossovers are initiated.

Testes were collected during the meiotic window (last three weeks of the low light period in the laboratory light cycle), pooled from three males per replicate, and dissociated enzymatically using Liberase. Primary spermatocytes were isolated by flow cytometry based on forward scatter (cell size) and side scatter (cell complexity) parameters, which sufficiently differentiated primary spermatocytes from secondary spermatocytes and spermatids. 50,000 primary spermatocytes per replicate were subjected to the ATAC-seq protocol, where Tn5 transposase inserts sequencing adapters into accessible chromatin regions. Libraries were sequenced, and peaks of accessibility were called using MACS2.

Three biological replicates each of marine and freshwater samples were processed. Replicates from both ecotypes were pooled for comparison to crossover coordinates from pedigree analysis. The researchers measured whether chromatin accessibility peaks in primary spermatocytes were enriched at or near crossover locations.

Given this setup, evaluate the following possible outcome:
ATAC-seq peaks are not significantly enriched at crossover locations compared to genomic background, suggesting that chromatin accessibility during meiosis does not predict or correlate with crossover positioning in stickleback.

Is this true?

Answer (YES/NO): NO